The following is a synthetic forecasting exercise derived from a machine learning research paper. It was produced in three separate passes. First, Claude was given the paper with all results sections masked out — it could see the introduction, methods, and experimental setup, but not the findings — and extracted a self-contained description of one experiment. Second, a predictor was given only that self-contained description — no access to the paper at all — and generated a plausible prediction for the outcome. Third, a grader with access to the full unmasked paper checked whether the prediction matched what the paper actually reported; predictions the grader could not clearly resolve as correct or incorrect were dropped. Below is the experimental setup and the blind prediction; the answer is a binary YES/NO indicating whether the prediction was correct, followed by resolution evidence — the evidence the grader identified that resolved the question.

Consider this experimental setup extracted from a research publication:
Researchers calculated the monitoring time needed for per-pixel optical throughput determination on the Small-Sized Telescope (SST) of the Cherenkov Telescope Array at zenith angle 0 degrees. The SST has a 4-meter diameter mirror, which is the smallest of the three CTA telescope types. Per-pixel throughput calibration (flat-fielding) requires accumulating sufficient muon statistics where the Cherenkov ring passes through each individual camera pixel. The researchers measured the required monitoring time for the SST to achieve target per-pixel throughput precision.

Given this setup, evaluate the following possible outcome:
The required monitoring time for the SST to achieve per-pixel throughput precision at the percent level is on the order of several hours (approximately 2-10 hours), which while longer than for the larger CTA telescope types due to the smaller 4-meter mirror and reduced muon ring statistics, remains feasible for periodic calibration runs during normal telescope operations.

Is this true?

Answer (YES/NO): YES